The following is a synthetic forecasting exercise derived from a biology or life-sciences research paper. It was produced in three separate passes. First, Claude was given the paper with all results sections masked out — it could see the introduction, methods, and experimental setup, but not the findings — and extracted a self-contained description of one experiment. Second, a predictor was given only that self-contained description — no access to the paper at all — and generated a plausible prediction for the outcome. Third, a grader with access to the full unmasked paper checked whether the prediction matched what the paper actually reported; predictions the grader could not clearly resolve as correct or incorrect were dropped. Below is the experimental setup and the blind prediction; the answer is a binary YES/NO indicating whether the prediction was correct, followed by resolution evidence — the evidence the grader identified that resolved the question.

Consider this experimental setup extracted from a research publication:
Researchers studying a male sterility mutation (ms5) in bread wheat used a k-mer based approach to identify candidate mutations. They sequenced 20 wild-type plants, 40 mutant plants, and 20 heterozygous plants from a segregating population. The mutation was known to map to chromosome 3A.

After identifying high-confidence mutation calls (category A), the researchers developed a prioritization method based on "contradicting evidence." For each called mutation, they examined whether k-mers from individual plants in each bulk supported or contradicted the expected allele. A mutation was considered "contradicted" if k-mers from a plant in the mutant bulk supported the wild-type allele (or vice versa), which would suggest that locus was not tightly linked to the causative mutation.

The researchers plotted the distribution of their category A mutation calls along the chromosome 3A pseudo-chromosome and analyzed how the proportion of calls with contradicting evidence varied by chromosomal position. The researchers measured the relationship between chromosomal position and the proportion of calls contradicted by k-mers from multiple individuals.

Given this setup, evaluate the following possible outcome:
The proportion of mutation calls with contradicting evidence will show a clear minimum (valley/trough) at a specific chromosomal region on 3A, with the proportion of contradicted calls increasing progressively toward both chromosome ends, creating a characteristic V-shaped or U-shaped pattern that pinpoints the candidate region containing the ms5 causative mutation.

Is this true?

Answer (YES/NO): YES